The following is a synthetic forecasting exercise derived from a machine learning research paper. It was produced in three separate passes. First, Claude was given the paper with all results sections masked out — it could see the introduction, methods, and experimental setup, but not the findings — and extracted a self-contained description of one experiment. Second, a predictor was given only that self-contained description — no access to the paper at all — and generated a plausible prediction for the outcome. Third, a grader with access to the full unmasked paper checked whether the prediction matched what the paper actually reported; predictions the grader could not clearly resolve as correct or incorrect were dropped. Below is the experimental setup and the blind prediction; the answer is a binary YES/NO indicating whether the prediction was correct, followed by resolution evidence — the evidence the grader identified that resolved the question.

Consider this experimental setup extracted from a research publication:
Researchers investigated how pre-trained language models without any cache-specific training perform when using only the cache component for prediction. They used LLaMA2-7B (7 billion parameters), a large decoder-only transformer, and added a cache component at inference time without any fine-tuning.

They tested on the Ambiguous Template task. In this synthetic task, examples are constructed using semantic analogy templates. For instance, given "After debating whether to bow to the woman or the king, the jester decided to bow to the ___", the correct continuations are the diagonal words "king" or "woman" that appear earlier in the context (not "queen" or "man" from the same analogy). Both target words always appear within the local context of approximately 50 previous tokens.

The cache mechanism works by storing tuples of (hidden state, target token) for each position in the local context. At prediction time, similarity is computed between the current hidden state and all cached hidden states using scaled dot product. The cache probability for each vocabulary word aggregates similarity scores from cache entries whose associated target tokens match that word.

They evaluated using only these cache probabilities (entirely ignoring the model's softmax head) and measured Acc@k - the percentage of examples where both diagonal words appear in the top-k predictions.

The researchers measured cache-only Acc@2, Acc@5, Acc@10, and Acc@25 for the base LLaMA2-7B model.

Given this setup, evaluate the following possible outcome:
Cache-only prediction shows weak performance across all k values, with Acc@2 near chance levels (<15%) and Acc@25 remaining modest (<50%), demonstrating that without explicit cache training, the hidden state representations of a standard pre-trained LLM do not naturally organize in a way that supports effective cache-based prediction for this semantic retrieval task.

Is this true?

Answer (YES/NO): NO